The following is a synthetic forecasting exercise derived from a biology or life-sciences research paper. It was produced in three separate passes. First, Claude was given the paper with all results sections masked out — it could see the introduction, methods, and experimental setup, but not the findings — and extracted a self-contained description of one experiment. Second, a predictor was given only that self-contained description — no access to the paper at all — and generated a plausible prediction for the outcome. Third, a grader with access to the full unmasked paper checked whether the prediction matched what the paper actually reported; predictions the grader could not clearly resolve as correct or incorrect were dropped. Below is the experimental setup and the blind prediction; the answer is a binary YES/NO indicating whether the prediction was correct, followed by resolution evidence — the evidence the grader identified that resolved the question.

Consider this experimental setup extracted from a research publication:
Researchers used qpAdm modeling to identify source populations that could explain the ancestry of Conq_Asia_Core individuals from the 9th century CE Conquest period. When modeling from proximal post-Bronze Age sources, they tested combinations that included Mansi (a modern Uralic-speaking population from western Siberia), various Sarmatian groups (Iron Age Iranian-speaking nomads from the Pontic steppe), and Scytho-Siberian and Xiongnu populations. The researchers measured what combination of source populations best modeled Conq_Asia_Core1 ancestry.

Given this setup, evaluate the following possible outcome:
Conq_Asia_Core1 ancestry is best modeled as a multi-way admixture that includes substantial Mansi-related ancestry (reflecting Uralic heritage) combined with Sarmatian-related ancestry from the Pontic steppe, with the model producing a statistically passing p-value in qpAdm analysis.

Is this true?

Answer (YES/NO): YES